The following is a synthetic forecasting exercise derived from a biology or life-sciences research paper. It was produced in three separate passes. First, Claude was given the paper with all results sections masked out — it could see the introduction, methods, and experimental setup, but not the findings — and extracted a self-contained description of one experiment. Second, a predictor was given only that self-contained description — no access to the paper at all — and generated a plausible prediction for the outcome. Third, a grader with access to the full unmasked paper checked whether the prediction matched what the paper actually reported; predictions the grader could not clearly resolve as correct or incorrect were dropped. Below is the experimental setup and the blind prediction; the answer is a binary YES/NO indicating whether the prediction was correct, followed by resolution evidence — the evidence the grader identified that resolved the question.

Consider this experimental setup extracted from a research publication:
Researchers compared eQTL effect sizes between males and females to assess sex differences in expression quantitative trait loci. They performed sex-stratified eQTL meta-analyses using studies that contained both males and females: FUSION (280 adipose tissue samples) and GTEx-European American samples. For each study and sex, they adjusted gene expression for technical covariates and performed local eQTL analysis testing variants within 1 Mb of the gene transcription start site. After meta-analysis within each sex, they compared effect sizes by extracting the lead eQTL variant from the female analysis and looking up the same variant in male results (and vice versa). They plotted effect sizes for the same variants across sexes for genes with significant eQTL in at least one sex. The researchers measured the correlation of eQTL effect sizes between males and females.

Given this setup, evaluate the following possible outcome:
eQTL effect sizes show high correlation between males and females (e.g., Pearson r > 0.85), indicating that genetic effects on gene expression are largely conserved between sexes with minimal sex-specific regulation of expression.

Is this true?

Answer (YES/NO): YES